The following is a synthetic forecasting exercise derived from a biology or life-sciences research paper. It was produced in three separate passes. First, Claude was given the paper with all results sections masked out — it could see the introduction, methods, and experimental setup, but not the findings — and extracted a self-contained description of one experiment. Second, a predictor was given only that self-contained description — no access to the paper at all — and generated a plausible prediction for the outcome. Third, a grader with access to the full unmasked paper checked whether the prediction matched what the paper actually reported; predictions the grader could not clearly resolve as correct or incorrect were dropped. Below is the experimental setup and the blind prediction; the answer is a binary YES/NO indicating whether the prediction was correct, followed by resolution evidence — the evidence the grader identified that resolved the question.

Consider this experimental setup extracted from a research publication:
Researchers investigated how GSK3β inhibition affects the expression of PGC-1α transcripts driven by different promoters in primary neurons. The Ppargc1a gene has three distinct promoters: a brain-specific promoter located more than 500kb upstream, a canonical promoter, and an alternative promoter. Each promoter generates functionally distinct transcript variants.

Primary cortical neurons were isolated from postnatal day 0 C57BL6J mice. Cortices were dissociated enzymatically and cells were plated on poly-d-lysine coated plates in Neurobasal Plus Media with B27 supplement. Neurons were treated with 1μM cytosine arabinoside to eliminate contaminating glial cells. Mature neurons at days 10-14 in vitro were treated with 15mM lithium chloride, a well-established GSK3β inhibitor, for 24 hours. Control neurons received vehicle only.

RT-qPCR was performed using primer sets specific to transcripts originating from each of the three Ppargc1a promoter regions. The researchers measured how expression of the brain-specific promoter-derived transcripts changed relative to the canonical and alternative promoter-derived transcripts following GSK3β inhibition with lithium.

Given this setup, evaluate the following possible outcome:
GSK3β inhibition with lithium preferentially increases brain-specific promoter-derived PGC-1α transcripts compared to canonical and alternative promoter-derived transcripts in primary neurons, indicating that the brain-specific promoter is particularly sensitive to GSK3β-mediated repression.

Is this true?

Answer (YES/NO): NO